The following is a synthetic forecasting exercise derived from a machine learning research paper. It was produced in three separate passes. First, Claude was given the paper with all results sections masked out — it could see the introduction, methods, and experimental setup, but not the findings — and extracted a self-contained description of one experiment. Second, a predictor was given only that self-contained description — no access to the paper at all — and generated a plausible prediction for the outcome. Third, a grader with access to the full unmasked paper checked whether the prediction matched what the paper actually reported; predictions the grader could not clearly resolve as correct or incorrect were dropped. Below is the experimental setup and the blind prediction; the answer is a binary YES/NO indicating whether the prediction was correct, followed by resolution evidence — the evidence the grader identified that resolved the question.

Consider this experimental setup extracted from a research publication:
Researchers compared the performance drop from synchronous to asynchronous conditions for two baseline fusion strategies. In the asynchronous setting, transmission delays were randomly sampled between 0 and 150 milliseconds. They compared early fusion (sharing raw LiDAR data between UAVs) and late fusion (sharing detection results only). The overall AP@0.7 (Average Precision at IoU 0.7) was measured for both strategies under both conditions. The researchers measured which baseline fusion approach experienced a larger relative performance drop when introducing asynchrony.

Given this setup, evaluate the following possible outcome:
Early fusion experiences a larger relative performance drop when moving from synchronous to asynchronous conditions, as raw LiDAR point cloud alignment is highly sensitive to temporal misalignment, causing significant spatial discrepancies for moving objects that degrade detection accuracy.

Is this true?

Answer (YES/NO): YES